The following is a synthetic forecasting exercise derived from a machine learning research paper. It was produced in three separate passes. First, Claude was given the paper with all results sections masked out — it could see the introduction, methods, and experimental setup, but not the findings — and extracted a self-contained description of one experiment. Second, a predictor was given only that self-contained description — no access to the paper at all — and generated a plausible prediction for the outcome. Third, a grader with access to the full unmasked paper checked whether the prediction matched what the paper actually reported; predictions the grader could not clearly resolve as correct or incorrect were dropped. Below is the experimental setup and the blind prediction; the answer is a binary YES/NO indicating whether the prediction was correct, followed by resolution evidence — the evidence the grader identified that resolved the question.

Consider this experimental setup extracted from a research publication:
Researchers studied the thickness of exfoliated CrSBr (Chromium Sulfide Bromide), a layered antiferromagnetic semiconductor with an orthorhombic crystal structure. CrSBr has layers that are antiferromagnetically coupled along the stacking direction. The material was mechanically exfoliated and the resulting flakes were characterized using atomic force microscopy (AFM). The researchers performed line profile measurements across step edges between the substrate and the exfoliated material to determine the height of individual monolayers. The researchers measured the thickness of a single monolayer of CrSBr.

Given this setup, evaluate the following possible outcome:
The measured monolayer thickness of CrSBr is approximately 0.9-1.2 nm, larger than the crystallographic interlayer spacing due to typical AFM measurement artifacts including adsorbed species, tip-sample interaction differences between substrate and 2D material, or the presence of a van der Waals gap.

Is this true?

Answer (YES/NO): YES